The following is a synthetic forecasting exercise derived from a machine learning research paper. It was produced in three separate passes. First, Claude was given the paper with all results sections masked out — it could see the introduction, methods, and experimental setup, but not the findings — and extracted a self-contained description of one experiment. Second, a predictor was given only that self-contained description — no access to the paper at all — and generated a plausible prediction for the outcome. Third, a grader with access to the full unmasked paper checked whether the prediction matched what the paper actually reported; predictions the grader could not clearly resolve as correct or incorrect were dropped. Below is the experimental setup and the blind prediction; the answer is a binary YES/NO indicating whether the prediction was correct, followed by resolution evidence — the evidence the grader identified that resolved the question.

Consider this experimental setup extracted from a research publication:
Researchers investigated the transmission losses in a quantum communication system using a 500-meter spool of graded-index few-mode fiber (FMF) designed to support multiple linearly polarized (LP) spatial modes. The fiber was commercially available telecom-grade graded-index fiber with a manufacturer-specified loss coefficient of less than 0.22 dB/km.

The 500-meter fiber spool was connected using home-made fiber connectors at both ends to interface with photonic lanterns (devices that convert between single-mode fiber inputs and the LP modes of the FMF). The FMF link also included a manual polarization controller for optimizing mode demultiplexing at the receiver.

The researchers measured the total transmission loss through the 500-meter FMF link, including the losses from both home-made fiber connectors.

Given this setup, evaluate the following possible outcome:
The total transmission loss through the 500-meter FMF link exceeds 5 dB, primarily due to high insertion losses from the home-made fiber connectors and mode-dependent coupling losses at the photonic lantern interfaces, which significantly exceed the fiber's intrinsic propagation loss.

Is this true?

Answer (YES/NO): NO